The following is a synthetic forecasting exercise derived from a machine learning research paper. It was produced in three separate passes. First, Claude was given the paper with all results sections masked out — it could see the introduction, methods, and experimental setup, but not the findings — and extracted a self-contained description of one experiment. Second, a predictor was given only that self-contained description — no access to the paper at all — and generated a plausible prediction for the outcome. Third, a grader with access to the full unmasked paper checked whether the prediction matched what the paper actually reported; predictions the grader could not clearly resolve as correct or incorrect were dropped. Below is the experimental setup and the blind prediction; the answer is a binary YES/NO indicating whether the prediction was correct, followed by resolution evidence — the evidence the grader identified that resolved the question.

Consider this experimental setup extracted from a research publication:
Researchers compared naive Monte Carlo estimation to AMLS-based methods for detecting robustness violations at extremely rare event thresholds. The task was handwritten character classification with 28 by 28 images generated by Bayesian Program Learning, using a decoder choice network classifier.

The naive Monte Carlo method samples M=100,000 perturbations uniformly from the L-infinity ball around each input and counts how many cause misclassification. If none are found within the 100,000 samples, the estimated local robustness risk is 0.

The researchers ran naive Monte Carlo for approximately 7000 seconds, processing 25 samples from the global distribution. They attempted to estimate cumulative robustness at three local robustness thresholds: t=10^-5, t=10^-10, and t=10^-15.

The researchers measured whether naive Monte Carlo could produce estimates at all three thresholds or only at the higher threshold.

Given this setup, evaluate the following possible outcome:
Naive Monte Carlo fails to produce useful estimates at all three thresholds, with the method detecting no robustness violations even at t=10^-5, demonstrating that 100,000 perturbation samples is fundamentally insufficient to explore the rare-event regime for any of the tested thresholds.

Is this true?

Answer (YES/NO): NO